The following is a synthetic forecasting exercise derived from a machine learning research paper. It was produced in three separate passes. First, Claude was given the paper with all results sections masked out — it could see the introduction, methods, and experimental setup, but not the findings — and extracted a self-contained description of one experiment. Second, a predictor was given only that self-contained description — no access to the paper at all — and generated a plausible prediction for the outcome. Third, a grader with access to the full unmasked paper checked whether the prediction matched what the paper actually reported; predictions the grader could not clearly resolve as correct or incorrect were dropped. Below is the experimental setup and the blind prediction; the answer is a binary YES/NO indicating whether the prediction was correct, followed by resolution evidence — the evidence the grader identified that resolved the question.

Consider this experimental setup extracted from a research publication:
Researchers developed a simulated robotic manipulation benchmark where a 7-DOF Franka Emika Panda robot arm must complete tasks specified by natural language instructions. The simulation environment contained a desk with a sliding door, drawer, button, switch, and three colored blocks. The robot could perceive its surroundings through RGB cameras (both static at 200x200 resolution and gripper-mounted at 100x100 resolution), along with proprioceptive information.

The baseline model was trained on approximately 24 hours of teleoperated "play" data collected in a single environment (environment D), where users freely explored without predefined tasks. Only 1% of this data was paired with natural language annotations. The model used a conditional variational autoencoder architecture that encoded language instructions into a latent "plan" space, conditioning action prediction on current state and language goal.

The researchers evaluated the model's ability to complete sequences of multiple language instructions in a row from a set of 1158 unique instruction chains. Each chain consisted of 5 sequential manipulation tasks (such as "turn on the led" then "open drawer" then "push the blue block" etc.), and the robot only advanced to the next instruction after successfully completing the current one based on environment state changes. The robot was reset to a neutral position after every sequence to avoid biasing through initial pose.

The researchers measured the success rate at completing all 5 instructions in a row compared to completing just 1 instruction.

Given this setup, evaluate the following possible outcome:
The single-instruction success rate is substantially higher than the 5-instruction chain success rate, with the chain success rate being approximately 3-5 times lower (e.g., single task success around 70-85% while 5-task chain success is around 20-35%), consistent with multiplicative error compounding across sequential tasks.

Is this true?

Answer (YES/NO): NO